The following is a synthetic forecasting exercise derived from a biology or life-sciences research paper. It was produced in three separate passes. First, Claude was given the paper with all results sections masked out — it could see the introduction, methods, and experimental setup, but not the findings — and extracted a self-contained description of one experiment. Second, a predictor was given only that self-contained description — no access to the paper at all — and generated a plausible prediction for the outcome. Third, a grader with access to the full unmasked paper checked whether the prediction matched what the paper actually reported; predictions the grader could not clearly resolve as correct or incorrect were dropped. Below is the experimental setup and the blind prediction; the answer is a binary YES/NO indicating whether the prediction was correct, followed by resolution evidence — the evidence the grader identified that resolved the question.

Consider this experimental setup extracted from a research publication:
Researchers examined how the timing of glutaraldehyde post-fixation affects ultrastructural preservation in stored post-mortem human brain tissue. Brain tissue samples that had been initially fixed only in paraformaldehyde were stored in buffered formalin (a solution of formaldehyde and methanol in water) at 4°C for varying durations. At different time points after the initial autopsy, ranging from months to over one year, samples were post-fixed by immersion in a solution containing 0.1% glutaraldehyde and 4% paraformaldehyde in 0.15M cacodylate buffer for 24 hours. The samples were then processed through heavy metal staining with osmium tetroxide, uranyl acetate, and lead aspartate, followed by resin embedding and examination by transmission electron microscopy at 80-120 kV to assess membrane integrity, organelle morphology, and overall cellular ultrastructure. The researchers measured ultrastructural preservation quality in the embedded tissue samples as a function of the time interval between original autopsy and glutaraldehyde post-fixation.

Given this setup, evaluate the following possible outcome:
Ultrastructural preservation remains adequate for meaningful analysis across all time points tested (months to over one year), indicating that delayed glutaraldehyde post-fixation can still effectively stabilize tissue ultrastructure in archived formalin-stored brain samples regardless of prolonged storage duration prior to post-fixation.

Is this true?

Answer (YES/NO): NO